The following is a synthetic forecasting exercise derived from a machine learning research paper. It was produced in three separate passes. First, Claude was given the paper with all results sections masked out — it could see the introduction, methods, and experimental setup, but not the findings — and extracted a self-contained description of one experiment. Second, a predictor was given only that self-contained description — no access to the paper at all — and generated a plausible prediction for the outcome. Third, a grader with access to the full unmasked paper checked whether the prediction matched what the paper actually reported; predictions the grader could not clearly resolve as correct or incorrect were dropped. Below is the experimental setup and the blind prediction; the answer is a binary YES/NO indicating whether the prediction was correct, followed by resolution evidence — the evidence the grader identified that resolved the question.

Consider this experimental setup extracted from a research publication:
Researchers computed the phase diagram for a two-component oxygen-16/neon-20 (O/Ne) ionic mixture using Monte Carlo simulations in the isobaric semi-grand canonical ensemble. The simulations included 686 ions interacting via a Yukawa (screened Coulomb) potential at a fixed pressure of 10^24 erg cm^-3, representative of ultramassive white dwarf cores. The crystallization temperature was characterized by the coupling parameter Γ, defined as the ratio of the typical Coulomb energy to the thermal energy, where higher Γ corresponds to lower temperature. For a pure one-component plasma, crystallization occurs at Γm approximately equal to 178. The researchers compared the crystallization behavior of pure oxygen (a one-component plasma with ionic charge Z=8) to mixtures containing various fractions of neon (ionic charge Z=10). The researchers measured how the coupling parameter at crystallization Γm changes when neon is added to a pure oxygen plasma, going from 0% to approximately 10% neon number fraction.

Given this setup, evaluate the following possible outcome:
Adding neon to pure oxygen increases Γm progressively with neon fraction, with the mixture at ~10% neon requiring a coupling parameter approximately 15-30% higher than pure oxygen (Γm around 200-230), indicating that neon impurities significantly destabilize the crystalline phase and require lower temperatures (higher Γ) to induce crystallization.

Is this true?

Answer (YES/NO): NO